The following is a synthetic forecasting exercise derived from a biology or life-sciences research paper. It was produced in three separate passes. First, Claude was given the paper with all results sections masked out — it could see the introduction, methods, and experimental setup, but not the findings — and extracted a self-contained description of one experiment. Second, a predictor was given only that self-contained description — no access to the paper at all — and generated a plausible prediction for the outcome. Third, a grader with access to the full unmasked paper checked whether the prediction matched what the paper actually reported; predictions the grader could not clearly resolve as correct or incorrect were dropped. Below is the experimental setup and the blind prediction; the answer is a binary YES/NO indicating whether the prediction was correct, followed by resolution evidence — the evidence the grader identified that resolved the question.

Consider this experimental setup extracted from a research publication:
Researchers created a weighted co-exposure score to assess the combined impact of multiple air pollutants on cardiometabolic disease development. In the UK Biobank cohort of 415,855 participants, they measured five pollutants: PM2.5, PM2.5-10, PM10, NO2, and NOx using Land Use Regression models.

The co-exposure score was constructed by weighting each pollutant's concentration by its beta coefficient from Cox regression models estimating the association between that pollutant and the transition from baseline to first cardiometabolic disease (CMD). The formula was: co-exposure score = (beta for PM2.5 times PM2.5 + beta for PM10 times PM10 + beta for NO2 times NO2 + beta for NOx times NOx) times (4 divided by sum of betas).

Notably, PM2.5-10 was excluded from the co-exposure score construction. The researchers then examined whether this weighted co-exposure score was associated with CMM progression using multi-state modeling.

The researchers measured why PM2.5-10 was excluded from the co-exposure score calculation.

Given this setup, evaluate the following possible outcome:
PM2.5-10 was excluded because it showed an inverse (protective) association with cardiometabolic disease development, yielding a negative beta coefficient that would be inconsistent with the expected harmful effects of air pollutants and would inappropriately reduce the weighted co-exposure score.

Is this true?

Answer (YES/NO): NO